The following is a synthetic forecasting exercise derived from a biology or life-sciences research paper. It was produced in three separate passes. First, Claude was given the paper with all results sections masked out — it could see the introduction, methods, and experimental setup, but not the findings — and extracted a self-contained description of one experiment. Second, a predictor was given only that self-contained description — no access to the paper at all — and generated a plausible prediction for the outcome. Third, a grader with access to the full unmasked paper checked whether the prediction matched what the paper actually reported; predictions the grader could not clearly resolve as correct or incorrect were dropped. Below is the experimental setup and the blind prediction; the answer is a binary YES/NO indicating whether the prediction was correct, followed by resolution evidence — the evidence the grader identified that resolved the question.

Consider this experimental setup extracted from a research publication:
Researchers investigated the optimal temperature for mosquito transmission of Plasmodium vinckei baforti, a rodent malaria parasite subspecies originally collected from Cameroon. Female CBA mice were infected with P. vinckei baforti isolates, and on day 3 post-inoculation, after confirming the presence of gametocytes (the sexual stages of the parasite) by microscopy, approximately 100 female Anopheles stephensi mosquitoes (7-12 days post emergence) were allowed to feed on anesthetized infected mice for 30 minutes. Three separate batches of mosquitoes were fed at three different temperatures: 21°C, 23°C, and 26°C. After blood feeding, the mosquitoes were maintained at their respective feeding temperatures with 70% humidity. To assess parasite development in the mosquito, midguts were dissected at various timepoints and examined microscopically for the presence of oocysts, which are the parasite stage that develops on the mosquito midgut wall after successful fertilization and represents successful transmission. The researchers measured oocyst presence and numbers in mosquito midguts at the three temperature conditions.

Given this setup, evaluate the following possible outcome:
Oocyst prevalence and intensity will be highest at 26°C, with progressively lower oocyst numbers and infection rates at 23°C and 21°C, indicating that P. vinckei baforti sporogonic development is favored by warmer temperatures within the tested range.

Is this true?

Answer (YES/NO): NO